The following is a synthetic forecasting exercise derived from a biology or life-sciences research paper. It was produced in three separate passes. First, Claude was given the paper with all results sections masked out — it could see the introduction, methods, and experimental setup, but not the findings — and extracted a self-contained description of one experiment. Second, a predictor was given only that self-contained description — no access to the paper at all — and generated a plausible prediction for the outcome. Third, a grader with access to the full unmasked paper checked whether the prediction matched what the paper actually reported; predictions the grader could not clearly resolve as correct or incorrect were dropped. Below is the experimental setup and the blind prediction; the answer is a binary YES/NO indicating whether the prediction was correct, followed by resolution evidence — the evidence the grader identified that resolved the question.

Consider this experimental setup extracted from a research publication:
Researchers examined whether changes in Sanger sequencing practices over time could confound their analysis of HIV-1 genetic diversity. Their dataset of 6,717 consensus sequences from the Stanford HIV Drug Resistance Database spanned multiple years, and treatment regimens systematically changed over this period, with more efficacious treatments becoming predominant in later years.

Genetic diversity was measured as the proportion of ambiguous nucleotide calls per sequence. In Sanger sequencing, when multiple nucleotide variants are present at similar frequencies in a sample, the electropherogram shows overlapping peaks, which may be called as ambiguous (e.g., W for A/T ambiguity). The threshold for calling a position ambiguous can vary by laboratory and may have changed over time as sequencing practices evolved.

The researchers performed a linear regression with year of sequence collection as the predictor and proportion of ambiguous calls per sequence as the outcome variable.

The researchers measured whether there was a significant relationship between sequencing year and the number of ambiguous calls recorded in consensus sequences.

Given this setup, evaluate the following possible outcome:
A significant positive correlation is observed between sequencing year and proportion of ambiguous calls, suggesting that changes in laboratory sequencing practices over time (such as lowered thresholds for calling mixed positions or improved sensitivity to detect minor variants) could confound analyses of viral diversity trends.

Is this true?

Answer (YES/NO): NO